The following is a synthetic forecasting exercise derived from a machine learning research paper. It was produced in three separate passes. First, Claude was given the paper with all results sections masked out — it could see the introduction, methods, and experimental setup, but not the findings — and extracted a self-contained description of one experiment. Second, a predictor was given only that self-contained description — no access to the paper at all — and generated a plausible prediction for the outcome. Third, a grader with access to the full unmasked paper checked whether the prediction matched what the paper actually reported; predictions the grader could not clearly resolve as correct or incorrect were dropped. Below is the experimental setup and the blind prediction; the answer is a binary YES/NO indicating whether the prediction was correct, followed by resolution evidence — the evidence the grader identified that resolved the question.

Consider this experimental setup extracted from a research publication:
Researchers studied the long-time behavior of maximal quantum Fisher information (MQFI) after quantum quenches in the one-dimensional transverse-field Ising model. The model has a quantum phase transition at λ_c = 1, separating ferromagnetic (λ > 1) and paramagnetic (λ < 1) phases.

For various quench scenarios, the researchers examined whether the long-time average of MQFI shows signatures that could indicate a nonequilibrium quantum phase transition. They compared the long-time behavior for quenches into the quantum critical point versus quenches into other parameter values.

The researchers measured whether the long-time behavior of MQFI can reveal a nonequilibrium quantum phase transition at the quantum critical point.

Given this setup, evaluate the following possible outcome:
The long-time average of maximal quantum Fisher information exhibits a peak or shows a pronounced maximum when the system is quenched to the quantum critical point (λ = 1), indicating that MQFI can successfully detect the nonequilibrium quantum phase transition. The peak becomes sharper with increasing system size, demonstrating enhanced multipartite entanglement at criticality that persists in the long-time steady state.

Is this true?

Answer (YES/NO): NO